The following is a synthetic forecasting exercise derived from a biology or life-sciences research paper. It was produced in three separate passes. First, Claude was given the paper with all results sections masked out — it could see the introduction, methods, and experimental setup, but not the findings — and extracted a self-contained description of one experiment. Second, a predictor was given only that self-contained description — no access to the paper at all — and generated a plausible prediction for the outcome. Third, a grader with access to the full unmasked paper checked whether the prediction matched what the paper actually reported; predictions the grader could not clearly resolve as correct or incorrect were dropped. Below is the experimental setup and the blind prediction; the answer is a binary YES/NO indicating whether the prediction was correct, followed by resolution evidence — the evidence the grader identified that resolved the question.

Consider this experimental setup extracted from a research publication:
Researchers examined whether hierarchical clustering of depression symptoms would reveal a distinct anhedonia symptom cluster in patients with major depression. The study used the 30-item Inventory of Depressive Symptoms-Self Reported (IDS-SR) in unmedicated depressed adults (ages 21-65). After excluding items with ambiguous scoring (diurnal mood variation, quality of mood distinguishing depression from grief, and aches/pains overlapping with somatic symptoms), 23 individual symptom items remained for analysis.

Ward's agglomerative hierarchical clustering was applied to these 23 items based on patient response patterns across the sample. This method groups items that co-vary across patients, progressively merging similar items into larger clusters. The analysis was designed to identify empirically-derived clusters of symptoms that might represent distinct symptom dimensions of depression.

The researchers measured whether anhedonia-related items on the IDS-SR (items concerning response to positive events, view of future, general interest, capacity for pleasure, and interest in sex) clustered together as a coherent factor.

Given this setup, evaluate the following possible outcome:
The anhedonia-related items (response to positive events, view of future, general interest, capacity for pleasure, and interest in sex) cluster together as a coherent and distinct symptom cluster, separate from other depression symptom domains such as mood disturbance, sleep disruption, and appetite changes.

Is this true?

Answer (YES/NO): NO